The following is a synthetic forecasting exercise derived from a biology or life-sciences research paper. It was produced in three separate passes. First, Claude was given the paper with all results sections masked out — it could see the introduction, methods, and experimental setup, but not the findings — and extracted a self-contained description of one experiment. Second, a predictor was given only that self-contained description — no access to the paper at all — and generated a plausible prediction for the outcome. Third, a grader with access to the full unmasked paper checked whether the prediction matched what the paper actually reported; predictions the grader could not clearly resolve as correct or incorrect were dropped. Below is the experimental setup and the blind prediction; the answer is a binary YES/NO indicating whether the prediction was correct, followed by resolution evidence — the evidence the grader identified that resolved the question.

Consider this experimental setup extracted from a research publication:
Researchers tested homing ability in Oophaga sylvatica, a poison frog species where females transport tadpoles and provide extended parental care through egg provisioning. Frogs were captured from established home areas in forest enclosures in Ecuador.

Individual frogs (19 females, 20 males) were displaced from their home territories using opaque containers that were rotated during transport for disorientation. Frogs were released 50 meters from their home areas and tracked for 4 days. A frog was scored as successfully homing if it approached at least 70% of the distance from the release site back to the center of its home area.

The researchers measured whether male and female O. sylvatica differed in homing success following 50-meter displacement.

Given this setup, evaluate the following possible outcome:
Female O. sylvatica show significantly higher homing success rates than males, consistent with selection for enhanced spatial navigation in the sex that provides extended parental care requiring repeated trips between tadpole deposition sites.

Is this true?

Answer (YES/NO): NO